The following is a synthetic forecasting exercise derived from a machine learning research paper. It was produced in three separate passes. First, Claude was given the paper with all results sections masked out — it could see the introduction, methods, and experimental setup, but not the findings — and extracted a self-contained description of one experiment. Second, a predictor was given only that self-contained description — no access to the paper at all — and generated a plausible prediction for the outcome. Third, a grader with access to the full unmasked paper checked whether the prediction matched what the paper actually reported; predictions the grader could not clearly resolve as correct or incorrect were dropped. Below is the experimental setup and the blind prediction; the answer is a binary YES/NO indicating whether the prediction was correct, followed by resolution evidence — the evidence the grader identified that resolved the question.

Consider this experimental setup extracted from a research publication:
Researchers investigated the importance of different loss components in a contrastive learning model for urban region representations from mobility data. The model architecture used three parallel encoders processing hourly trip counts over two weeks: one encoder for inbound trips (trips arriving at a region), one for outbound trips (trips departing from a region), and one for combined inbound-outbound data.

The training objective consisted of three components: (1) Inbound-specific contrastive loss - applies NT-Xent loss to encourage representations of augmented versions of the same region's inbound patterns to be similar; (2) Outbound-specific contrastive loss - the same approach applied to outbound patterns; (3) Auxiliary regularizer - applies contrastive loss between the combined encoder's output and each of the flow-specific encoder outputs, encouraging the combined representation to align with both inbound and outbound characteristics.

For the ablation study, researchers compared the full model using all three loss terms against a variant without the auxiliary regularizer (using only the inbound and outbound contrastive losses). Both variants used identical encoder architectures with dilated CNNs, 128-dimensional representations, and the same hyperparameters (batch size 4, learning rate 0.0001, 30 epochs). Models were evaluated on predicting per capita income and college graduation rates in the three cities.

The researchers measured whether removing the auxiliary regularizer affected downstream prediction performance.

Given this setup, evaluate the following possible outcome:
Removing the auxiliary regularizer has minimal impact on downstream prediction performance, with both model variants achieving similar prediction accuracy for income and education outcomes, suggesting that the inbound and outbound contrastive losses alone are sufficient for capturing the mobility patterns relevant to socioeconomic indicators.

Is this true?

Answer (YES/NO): NO